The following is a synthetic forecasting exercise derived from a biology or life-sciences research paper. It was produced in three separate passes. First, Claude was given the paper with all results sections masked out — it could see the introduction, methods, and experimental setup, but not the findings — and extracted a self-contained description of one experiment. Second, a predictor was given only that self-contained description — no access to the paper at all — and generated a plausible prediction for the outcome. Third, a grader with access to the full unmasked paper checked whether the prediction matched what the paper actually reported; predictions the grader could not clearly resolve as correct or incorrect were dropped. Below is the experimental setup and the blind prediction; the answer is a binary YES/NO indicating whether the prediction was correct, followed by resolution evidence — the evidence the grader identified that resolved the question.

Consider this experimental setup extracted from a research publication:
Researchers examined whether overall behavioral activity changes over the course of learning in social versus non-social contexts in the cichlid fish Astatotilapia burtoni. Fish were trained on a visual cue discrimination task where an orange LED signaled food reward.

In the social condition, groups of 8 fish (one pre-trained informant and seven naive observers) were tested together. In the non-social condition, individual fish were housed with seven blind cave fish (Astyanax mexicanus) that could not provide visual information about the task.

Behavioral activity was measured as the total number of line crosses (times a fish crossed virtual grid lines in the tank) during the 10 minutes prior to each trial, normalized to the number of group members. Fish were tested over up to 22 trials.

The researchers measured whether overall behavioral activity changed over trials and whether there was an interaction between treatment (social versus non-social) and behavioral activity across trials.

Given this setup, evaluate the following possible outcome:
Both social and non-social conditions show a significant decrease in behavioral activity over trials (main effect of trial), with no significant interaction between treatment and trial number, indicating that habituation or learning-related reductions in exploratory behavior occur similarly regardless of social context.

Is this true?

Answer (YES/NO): NO